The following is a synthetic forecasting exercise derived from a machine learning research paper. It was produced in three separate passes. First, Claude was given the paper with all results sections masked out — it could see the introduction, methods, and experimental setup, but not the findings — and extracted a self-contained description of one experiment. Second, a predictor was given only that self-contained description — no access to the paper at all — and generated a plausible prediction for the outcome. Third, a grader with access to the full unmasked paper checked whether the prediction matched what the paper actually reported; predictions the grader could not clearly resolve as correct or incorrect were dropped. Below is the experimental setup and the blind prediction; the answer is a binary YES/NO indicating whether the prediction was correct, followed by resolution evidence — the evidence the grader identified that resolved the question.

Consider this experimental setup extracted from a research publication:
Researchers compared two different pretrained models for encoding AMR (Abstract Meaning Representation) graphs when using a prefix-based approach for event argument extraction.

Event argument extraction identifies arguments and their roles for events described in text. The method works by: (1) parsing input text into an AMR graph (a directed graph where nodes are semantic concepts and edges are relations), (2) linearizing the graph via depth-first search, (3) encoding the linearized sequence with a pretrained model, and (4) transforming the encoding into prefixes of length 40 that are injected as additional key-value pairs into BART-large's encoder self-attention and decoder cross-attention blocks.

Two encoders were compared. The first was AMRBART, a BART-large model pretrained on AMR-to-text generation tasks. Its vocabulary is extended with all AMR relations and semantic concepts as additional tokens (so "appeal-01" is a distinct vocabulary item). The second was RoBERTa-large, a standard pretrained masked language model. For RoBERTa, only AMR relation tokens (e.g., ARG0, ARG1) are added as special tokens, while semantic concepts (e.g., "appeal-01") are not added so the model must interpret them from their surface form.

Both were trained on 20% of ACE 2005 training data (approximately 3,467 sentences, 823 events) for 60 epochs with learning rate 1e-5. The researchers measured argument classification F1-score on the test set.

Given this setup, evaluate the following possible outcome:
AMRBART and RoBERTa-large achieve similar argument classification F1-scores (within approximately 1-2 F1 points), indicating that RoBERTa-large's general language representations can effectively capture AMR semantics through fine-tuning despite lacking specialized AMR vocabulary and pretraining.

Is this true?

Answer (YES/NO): YES